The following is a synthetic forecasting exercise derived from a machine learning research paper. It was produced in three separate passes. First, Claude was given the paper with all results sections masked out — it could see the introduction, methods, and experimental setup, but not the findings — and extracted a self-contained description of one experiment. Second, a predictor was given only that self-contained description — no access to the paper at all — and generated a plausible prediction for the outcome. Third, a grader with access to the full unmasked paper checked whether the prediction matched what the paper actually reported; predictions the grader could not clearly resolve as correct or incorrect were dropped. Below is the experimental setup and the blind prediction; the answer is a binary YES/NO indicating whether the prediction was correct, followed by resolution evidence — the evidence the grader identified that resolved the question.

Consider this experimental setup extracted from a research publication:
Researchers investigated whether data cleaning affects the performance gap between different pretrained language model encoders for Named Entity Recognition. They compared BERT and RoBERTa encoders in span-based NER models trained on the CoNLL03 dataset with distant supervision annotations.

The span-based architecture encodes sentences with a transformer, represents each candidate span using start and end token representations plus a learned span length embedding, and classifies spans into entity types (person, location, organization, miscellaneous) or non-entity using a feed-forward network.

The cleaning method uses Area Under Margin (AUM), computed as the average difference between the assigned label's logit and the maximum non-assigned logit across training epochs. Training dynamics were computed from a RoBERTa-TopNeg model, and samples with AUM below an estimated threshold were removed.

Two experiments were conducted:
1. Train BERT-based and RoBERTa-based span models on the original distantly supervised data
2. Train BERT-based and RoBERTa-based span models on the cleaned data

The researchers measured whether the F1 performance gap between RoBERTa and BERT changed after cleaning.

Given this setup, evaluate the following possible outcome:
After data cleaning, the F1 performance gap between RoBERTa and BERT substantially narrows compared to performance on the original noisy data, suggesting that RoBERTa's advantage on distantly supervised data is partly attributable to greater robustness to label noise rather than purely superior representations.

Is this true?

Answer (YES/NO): YES